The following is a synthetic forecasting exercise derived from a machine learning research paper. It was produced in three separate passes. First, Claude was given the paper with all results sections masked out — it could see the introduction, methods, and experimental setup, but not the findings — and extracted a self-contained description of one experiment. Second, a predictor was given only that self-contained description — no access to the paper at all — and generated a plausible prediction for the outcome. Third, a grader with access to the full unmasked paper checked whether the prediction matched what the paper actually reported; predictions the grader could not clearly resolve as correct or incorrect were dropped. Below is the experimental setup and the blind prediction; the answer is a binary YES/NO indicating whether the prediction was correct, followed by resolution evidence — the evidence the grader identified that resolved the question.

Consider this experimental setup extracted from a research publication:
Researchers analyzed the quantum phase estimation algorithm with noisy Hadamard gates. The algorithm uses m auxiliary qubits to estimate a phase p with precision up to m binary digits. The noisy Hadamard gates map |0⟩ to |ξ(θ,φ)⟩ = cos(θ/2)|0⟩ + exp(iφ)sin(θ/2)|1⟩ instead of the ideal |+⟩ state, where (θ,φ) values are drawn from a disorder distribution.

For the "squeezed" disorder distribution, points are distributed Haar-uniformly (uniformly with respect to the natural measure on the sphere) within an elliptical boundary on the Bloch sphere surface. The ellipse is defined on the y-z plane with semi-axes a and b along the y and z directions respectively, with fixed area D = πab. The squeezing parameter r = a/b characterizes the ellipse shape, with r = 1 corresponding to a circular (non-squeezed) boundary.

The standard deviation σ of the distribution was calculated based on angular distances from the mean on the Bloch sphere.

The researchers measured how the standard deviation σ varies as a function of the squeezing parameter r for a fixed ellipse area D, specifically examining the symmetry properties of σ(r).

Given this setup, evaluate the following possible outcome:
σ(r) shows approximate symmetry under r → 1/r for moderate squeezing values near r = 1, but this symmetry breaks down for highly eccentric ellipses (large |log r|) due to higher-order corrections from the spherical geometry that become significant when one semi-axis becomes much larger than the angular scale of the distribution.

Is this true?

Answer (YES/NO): NO